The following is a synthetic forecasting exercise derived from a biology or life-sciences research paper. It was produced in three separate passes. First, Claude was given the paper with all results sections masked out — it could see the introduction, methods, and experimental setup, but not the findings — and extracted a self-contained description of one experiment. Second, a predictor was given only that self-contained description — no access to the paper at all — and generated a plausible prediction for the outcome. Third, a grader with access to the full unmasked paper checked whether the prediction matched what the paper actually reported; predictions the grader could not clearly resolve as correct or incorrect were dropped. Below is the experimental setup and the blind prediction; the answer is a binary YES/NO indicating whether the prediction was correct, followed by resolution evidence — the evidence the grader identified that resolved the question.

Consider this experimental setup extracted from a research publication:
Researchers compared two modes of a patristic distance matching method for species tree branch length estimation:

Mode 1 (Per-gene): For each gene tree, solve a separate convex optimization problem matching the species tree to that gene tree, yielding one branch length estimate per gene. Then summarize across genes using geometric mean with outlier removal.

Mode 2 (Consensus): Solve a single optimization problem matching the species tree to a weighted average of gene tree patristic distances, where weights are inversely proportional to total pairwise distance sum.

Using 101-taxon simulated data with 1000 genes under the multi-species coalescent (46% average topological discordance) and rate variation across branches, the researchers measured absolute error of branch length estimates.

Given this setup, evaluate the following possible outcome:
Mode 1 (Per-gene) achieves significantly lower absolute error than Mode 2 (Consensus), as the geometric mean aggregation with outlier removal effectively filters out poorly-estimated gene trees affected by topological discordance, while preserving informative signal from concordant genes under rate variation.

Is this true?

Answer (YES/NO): YES